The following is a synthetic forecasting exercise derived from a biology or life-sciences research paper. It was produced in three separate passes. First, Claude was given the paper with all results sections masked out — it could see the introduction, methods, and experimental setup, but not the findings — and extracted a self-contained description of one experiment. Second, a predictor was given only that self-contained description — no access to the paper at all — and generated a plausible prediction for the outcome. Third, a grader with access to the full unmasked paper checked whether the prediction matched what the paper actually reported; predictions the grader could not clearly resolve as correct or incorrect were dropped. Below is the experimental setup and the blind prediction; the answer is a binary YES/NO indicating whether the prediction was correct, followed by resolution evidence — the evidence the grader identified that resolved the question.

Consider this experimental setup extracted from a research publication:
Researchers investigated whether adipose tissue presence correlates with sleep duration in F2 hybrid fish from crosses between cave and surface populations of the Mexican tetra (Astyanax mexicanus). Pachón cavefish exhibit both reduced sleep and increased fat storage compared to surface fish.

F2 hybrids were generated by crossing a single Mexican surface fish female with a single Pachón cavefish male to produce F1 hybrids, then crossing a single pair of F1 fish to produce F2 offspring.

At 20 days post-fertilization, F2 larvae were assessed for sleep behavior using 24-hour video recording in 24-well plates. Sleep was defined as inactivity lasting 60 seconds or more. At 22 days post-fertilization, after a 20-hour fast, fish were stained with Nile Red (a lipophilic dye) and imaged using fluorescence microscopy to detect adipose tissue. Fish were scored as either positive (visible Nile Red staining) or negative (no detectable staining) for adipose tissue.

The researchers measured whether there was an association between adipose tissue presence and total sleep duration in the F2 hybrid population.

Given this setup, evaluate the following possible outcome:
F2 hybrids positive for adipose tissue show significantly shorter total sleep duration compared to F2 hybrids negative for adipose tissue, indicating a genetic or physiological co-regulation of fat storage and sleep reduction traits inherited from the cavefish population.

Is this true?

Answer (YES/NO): NO